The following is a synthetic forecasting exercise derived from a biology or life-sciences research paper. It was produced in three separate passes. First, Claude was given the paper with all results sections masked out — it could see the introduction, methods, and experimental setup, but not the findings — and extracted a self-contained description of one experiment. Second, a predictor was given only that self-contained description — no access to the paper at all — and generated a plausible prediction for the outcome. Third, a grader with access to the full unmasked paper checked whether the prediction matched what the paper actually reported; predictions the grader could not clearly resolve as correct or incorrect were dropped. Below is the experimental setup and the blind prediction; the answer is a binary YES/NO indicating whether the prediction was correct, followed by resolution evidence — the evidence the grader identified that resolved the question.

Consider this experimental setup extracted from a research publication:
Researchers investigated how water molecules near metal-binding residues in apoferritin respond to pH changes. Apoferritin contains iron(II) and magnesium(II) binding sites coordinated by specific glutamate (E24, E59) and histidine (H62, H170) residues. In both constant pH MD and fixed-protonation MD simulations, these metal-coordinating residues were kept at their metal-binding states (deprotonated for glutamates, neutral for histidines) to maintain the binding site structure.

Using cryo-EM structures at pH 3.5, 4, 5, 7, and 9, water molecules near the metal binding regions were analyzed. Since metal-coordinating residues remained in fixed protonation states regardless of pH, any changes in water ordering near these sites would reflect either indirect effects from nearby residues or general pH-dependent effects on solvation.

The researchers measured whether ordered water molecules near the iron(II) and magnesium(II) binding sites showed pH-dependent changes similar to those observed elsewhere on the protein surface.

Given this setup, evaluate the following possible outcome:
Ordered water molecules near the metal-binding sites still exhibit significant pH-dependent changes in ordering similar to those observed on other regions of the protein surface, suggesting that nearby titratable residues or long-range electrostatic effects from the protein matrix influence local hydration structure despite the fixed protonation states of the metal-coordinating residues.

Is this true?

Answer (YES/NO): NO